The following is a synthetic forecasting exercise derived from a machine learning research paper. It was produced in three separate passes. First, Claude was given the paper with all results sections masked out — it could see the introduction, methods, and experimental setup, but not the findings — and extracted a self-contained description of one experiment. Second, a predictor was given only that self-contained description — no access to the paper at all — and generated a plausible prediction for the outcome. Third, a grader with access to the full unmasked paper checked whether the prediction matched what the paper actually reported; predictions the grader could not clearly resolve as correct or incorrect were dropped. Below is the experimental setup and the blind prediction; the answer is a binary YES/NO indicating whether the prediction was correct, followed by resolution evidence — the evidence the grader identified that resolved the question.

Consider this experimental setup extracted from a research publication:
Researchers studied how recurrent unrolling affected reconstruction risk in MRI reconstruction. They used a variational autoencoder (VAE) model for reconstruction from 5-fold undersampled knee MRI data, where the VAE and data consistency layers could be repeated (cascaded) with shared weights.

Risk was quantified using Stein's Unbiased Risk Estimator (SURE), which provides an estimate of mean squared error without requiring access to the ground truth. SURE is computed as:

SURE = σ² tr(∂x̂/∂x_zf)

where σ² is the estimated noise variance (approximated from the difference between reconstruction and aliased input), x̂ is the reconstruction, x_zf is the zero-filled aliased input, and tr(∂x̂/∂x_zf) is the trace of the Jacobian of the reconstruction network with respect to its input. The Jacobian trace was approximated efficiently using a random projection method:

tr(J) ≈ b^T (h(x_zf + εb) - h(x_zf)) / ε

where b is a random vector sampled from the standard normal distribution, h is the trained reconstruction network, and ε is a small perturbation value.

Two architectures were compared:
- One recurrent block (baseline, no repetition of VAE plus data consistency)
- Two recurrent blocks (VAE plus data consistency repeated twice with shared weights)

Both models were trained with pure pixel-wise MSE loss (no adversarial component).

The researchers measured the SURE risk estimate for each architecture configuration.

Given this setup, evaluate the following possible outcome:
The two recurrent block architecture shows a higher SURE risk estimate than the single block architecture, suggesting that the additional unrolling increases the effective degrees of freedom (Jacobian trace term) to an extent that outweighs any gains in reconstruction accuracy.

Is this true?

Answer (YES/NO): NO